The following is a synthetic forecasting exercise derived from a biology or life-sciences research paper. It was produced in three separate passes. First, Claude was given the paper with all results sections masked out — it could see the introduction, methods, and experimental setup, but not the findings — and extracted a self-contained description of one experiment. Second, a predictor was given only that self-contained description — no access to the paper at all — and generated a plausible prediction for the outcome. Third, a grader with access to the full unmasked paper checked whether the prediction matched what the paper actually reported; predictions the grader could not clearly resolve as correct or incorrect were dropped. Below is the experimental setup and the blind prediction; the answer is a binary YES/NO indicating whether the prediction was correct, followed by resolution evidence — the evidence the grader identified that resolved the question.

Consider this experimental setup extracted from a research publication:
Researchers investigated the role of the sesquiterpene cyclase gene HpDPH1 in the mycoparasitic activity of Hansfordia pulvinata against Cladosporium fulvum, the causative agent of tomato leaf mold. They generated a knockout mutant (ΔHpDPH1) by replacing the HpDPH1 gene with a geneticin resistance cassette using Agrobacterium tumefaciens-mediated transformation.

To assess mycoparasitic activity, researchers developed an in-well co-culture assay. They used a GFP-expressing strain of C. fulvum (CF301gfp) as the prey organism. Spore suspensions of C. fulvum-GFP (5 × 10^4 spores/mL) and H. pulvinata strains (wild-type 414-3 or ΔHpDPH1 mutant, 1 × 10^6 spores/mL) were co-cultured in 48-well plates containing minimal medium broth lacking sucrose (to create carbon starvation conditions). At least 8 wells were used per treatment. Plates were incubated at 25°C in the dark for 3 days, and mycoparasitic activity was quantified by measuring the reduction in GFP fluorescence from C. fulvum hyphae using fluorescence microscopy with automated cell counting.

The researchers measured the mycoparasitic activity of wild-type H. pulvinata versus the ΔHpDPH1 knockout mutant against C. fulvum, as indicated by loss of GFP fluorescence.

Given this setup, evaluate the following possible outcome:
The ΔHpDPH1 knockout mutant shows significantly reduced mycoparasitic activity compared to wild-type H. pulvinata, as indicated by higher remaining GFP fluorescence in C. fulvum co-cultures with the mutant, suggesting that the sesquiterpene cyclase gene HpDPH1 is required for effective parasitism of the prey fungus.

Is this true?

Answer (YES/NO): NO